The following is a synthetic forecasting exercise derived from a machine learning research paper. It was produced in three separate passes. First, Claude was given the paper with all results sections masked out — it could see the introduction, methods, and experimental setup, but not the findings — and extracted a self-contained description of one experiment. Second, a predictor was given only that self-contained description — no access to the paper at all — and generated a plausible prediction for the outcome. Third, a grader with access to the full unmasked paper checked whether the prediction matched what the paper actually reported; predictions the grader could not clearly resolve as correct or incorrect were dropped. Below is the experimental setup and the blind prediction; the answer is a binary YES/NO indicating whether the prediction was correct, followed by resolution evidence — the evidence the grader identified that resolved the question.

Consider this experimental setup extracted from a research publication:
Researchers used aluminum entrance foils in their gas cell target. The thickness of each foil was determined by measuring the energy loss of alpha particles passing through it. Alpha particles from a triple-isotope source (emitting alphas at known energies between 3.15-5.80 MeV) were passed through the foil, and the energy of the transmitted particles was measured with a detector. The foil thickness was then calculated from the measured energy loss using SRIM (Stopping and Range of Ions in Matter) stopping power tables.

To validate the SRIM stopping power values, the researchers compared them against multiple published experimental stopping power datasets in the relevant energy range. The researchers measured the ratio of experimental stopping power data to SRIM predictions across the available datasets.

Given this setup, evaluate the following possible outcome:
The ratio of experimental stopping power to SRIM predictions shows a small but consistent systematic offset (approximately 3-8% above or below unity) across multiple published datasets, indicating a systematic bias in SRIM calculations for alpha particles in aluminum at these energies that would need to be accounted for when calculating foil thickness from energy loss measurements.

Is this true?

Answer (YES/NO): NO